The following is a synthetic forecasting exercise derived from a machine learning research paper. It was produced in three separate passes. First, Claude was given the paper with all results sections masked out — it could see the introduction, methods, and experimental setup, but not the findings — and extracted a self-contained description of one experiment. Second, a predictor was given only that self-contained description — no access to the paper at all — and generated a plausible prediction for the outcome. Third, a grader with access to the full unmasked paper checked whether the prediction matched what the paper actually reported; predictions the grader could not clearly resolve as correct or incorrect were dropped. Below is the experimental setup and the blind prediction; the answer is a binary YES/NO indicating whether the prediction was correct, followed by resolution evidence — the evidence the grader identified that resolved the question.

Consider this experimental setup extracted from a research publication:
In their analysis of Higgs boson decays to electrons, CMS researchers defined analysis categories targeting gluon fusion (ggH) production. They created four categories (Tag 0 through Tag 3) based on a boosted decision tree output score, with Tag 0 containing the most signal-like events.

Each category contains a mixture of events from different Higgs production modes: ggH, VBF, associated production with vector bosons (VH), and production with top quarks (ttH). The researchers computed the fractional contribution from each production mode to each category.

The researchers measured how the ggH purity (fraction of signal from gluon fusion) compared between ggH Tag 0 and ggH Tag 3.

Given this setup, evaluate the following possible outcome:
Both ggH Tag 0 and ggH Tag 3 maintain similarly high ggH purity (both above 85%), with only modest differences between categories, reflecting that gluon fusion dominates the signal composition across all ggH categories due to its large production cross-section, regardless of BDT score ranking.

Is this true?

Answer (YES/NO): NO